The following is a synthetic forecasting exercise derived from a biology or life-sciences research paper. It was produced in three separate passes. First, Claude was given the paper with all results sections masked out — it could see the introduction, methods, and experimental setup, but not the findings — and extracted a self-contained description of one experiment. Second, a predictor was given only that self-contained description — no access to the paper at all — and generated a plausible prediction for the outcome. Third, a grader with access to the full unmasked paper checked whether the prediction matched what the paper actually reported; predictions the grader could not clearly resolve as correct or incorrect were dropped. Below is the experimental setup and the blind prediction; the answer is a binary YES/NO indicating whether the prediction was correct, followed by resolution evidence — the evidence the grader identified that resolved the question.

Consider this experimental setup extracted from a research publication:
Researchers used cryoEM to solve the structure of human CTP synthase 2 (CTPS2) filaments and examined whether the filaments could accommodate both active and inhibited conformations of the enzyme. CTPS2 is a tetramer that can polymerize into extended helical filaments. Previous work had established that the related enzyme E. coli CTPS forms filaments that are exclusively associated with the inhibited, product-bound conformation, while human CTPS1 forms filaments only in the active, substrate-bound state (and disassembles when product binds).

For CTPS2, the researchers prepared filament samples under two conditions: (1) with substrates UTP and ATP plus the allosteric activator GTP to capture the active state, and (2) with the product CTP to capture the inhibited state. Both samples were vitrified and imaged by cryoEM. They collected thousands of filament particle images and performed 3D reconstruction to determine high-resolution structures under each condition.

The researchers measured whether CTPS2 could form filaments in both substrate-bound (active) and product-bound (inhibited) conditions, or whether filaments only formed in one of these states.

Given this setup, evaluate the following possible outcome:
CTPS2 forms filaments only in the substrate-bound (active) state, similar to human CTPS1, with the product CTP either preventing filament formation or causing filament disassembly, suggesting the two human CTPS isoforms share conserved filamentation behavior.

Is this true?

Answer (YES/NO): NO